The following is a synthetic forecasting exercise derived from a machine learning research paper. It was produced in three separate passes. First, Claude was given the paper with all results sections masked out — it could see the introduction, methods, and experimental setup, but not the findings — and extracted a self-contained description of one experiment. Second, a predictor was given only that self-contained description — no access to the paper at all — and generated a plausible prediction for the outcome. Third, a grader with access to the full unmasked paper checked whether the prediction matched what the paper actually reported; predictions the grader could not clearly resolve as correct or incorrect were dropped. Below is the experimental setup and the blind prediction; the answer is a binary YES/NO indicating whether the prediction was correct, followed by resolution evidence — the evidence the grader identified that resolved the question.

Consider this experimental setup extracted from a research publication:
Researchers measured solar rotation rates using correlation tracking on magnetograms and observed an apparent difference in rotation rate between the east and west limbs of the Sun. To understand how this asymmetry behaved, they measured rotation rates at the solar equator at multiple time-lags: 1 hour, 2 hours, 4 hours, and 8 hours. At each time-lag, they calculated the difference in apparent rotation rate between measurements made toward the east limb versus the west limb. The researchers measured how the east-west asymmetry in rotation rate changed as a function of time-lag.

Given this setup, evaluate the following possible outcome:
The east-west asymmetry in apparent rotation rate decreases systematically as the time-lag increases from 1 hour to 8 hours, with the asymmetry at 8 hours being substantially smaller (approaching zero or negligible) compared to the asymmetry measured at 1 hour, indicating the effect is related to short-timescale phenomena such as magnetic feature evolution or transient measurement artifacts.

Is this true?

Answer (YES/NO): YES